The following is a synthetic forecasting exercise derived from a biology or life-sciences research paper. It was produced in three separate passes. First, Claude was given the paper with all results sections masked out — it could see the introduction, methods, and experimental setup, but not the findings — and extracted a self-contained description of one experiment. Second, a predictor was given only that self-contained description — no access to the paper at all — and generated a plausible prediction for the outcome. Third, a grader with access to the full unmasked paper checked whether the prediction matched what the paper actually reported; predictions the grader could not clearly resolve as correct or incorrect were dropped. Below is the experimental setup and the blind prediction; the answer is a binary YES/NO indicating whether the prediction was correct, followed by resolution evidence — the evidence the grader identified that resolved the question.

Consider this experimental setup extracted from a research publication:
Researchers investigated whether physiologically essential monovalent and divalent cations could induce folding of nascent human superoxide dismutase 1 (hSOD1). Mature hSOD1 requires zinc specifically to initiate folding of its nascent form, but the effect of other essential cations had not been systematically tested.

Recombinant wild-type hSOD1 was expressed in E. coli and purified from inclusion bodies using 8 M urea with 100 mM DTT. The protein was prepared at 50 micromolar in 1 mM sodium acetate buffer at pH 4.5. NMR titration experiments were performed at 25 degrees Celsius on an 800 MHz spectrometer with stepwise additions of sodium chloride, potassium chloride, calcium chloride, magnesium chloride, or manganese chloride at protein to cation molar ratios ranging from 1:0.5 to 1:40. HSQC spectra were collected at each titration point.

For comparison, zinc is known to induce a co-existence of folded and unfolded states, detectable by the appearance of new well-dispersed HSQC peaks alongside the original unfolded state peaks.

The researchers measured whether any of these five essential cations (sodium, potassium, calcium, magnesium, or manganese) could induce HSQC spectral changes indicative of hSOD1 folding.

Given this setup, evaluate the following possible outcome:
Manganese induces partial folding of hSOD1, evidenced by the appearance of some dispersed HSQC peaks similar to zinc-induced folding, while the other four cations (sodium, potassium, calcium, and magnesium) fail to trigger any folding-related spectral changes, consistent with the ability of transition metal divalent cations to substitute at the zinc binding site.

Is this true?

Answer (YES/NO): NO